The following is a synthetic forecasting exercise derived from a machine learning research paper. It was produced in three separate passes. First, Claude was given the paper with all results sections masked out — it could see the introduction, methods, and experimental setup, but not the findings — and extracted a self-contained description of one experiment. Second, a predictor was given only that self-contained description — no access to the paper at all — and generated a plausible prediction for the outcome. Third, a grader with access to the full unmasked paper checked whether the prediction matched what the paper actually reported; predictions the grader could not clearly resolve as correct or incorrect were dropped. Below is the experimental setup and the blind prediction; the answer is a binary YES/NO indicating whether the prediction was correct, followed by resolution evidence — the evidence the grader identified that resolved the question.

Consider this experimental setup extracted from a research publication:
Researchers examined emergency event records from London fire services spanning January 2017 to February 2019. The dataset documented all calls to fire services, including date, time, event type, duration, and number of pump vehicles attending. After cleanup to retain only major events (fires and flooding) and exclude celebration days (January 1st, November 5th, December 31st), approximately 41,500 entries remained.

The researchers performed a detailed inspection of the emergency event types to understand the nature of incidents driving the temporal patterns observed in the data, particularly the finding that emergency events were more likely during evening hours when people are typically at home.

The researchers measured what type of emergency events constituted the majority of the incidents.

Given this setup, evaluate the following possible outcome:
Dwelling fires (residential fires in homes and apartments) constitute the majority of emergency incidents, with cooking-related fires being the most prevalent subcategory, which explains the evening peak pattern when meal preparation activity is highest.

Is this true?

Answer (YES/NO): NO